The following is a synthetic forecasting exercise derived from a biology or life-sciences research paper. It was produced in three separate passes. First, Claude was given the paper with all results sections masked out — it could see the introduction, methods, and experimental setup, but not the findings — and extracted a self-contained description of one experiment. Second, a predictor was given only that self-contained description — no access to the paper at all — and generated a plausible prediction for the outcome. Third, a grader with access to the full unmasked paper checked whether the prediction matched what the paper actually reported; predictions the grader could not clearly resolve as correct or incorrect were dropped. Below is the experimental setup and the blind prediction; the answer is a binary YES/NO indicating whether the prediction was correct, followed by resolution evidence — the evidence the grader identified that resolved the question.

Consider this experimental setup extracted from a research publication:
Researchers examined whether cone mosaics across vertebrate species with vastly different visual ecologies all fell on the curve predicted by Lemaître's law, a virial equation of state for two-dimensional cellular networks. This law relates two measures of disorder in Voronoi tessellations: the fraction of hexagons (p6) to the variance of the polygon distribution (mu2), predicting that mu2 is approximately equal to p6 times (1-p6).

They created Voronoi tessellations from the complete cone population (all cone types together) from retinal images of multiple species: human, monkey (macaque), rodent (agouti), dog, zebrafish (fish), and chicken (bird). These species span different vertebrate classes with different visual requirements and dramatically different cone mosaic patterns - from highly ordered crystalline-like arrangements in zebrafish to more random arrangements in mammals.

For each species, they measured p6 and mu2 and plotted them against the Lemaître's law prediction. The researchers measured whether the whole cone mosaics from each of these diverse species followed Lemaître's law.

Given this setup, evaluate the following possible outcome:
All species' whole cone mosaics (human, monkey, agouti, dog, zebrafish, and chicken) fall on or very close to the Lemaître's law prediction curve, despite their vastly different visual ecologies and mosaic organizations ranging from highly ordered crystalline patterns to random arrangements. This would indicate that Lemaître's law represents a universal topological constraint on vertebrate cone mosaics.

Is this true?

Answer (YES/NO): YES